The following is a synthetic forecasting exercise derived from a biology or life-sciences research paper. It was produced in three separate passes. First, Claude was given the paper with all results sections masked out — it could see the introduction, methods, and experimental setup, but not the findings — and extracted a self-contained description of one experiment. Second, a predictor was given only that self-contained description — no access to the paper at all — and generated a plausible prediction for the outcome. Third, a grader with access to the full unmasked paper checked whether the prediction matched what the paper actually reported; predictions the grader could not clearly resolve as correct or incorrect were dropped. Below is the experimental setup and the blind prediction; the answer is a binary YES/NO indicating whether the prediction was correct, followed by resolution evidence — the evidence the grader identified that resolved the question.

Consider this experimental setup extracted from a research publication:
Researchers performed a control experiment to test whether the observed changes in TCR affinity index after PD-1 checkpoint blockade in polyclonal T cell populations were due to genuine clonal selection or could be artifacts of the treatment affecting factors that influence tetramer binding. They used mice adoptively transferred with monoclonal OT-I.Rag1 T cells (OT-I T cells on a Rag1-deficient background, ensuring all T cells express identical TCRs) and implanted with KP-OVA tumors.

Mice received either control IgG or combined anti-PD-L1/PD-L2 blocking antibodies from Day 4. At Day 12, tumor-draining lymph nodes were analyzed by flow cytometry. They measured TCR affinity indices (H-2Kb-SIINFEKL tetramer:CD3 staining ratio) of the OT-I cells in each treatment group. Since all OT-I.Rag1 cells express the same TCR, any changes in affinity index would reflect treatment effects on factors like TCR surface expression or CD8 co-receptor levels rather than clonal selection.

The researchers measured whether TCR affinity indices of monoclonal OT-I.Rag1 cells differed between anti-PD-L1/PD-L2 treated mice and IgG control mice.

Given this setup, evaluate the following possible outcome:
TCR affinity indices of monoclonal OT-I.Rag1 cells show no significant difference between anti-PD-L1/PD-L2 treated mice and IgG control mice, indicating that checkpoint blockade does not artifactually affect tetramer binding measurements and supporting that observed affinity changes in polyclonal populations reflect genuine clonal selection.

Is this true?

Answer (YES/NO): YES